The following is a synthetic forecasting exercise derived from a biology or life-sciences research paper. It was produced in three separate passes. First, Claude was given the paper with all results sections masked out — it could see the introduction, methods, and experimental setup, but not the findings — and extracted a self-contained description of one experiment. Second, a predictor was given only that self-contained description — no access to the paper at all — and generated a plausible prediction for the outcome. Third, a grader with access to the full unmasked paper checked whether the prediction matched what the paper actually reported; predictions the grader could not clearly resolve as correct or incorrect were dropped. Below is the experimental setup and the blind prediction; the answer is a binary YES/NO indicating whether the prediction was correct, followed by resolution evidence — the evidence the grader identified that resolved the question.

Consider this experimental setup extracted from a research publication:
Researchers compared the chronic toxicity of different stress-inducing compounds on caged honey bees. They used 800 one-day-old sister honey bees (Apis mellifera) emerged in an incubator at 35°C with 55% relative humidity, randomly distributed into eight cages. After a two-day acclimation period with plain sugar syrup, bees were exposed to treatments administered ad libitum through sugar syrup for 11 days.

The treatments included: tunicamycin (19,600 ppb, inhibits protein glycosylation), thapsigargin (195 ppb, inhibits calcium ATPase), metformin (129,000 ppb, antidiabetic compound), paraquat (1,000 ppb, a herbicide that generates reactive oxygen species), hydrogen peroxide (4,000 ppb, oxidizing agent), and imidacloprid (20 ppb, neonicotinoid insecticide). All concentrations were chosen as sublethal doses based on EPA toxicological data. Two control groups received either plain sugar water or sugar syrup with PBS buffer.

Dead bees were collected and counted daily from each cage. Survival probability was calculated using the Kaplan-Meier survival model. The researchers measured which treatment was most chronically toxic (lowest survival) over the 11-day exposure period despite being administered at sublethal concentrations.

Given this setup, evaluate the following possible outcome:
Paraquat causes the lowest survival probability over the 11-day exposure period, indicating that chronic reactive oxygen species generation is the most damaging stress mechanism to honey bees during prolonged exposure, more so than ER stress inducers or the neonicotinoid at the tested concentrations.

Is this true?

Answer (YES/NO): YES